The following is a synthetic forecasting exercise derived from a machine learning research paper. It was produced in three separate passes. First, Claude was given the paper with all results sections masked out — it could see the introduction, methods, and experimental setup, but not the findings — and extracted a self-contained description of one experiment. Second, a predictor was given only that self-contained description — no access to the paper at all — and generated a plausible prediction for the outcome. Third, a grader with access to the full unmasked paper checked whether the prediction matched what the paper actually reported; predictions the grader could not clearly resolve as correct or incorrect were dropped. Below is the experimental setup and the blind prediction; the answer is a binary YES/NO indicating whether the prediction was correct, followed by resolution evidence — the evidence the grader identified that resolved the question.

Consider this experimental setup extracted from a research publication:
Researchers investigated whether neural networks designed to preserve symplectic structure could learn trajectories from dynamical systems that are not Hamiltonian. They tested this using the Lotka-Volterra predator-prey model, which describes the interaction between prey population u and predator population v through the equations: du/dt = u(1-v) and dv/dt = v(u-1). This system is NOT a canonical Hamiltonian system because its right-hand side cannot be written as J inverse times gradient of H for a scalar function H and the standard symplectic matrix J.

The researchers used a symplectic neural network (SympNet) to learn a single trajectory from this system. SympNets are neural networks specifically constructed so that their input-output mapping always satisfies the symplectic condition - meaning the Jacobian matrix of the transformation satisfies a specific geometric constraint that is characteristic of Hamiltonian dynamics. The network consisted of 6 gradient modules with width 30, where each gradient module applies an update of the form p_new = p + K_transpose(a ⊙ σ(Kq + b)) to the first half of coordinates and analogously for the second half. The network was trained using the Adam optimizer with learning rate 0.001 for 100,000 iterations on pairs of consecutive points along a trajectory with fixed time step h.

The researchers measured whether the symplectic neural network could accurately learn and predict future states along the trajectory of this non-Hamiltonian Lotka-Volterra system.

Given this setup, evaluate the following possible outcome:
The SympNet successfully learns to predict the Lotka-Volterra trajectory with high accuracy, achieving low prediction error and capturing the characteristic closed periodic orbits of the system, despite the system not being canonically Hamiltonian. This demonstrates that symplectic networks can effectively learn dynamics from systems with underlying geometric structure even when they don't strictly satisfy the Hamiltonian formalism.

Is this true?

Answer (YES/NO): YES